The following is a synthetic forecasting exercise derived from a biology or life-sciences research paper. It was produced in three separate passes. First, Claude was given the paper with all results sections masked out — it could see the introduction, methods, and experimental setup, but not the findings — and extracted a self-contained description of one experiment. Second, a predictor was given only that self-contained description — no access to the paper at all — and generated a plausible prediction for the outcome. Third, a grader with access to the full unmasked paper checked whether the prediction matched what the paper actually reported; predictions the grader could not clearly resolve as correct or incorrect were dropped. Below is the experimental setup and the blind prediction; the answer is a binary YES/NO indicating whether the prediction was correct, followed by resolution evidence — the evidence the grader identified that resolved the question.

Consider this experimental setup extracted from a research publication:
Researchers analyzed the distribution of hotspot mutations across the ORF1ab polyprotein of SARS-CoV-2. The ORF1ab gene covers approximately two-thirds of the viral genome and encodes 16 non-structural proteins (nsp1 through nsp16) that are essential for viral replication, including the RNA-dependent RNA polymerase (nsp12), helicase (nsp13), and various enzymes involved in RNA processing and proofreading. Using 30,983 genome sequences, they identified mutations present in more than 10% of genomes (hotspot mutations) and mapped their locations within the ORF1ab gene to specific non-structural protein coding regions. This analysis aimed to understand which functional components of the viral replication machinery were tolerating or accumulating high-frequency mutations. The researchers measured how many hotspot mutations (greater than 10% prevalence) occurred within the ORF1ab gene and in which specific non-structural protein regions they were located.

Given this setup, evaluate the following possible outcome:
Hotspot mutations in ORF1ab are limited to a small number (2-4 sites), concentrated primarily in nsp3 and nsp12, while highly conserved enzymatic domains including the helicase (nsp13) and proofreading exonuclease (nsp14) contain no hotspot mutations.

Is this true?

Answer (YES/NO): NO